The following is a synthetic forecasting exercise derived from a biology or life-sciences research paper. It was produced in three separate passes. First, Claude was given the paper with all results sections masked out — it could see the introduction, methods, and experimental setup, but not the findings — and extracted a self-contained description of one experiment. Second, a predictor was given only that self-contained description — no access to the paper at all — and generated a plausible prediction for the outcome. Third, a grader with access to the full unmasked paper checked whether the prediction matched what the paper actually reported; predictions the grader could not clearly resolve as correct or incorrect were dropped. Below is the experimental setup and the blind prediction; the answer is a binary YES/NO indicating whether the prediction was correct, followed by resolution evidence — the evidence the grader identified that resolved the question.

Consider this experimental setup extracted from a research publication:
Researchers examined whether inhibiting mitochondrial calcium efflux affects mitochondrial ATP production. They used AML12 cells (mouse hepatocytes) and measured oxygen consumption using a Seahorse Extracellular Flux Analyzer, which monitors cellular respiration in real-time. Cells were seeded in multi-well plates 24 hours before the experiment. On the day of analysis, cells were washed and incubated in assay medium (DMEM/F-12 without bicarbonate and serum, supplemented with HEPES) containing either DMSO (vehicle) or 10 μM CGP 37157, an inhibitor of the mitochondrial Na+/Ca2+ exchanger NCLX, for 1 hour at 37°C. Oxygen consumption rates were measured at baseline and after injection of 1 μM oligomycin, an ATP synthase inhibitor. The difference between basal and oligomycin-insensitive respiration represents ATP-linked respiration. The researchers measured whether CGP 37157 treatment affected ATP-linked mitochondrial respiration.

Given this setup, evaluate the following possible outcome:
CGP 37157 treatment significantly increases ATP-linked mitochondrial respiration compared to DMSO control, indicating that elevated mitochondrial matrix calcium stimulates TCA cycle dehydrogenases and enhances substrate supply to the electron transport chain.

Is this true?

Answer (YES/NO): NO